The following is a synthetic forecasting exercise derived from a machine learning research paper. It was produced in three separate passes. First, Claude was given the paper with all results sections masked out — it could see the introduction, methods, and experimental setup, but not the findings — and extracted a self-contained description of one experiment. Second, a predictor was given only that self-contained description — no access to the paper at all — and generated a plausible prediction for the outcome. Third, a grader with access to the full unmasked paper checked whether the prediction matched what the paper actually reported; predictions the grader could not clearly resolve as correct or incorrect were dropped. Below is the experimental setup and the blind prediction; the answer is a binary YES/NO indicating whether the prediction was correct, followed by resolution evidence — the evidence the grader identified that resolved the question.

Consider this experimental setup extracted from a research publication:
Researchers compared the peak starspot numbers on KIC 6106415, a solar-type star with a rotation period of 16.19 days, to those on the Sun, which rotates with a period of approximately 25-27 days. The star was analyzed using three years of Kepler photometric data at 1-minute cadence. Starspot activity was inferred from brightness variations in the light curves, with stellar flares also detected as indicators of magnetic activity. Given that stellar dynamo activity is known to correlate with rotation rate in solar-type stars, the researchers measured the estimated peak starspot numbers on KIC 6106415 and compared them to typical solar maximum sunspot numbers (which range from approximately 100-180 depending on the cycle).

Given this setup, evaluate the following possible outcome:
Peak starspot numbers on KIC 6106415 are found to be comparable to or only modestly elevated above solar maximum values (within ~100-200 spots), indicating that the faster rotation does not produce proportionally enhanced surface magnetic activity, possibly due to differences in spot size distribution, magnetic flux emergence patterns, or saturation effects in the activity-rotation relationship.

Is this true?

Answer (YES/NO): YES